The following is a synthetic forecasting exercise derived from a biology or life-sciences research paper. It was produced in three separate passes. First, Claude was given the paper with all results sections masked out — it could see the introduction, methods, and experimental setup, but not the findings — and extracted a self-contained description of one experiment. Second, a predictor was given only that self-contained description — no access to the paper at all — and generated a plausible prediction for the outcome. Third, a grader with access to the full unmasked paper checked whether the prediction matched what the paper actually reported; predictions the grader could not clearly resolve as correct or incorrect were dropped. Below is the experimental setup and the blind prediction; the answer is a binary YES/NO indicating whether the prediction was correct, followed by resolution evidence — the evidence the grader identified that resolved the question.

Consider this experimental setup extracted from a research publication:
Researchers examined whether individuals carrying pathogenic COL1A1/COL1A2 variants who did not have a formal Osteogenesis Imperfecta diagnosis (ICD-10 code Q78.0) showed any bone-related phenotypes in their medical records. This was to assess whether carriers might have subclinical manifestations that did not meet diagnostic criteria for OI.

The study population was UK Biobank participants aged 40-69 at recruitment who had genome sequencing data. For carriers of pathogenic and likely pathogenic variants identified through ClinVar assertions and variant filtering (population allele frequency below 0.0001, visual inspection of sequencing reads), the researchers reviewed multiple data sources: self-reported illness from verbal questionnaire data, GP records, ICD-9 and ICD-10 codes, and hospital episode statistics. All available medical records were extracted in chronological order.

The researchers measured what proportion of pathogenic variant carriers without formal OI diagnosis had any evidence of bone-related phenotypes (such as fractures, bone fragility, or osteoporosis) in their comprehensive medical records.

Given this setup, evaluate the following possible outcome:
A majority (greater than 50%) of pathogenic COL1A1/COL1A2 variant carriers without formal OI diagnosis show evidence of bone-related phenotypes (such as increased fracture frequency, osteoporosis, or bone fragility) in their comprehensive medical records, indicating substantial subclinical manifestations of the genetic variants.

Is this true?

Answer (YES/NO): NO